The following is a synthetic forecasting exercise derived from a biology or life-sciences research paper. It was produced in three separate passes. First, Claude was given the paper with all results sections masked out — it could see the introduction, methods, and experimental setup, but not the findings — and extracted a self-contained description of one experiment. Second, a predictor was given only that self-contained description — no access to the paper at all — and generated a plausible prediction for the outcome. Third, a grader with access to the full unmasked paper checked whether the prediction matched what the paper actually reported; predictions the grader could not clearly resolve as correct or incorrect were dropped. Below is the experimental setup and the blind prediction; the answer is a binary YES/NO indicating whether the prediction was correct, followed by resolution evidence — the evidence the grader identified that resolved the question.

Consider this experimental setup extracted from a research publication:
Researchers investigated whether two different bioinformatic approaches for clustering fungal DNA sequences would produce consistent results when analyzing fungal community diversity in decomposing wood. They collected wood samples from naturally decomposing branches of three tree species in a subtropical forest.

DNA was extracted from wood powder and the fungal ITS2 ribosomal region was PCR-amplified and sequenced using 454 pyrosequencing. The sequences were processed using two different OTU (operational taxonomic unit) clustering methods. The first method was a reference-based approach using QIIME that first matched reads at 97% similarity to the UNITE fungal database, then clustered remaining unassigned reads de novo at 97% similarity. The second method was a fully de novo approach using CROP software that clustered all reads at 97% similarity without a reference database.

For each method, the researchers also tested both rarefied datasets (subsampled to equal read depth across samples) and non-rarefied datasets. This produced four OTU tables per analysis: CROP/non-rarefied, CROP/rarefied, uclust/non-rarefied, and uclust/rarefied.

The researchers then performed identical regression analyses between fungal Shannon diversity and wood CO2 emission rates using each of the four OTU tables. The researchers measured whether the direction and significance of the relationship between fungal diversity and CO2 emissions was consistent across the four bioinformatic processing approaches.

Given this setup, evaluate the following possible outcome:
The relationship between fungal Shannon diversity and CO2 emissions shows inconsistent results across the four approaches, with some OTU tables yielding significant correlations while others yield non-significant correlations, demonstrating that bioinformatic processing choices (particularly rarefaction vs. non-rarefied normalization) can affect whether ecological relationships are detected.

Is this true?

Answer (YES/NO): NO